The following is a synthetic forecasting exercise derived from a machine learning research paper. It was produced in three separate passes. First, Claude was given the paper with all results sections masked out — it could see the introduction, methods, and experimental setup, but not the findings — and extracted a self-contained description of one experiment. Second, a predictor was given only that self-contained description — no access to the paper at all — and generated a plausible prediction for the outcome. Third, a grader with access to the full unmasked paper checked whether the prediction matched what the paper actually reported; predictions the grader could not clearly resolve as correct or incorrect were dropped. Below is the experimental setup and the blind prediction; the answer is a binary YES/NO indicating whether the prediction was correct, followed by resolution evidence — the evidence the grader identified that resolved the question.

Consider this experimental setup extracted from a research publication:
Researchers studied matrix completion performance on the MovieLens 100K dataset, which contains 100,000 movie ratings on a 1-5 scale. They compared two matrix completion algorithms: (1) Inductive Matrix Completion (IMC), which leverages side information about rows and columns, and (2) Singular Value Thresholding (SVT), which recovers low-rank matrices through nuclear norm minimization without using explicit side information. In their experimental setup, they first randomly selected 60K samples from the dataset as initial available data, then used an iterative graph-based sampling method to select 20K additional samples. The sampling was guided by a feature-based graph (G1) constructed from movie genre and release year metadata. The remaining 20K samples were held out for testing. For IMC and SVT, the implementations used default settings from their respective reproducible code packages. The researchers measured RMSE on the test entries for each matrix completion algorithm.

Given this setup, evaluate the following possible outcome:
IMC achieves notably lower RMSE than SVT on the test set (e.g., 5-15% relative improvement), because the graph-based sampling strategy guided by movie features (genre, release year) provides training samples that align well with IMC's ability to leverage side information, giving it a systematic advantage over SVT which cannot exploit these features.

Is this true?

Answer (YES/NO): NO